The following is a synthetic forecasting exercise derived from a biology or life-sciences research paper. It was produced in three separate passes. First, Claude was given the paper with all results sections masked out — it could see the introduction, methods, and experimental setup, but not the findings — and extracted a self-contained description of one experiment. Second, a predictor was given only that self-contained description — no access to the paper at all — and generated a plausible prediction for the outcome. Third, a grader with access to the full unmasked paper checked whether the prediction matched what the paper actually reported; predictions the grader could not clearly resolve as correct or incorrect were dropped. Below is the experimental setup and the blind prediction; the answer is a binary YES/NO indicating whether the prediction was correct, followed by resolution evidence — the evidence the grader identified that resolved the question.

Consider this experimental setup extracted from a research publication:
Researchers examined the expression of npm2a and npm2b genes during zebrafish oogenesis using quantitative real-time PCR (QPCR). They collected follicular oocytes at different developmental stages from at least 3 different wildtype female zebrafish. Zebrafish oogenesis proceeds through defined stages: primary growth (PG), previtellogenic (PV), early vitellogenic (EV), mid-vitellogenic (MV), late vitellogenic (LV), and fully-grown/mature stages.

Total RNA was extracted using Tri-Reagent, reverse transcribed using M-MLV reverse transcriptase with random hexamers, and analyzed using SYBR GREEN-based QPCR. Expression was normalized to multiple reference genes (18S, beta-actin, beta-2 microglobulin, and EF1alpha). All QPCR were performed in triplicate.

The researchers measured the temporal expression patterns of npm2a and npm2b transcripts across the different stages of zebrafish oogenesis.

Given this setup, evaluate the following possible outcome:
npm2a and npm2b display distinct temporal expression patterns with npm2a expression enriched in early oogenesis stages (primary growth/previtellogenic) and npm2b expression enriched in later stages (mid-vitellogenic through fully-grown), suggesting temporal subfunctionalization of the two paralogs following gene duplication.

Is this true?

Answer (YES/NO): NO